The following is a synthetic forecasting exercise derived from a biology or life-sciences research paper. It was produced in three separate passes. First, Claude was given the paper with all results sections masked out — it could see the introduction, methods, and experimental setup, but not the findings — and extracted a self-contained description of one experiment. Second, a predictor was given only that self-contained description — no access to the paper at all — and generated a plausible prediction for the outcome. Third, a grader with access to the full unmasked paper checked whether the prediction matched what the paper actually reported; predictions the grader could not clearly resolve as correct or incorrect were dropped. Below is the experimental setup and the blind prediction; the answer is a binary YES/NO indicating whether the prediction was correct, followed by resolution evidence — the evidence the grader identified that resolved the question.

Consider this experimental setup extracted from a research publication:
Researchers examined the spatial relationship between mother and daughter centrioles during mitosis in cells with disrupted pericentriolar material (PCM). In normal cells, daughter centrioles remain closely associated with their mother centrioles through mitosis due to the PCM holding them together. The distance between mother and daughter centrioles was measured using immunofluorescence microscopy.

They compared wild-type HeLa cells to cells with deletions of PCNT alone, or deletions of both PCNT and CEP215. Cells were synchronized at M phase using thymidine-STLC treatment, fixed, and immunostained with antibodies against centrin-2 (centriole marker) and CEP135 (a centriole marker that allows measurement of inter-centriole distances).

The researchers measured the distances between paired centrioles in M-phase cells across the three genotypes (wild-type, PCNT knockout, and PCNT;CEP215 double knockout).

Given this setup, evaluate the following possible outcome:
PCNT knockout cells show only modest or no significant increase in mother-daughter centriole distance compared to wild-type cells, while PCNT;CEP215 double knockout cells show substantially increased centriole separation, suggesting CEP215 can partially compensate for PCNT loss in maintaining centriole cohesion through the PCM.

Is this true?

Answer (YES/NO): NO